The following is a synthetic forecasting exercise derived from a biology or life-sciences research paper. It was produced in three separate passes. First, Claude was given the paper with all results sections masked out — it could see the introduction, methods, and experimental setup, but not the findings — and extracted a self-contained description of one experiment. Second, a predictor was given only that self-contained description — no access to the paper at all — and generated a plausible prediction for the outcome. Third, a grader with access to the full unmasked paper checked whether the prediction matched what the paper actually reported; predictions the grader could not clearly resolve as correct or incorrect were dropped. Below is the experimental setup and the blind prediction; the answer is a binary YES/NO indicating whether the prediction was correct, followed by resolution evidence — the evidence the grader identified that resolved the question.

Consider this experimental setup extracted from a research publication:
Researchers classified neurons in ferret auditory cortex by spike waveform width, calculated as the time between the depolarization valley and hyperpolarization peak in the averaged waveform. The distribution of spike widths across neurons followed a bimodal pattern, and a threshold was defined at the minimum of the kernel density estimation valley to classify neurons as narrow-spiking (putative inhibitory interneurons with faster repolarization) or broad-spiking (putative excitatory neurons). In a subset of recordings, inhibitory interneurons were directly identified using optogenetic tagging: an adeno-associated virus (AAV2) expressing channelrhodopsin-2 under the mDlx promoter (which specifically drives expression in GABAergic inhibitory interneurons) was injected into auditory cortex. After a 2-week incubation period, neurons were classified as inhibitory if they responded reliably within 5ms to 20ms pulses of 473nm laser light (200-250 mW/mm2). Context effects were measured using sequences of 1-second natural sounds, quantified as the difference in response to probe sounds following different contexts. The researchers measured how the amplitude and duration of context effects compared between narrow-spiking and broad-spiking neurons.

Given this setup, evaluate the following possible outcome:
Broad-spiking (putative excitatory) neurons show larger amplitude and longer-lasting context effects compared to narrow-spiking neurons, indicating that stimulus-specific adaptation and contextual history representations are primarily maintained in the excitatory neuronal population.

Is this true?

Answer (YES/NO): YES